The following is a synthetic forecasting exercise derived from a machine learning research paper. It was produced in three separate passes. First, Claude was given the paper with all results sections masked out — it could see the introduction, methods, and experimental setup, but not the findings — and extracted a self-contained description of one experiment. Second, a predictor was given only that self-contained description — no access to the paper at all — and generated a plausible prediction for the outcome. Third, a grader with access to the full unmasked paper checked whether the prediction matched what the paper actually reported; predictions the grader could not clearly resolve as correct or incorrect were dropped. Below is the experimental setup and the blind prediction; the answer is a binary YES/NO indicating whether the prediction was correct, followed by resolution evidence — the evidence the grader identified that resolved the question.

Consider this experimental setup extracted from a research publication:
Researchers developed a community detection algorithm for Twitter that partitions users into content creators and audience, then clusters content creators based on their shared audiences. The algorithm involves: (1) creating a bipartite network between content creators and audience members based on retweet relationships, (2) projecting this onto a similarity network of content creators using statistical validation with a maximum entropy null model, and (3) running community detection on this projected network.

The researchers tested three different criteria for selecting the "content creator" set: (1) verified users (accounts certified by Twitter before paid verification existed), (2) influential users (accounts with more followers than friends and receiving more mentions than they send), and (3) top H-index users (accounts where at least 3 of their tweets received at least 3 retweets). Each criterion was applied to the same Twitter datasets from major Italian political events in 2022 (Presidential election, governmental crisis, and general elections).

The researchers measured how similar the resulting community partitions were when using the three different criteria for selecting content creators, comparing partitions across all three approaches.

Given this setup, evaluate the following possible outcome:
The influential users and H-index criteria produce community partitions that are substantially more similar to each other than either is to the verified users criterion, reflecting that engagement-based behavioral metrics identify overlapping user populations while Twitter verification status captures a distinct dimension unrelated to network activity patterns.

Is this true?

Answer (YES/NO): NO